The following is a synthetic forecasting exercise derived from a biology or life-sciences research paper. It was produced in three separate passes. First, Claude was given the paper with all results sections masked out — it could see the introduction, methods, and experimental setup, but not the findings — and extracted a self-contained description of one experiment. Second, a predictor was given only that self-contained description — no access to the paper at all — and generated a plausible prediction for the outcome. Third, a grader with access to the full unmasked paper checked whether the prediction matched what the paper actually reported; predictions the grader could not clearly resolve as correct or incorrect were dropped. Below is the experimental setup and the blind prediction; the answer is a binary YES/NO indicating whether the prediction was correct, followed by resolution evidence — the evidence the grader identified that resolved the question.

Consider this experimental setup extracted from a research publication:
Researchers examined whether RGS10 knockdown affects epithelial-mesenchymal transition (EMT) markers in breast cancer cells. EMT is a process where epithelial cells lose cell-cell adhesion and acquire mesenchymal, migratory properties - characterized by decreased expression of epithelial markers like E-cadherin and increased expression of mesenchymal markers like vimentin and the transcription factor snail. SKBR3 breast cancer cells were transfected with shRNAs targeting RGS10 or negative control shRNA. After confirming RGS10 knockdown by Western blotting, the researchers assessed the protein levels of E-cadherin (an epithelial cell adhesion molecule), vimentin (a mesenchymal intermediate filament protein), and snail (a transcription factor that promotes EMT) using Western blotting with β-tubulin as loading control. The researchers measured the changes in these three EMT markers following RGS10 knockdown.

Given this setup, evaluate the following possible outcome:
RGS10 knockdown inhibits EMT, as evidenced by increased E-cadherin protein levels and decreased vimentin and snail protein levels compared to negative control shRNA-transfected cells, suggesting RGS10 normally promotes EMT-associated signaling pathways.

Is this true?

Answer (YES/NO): NO